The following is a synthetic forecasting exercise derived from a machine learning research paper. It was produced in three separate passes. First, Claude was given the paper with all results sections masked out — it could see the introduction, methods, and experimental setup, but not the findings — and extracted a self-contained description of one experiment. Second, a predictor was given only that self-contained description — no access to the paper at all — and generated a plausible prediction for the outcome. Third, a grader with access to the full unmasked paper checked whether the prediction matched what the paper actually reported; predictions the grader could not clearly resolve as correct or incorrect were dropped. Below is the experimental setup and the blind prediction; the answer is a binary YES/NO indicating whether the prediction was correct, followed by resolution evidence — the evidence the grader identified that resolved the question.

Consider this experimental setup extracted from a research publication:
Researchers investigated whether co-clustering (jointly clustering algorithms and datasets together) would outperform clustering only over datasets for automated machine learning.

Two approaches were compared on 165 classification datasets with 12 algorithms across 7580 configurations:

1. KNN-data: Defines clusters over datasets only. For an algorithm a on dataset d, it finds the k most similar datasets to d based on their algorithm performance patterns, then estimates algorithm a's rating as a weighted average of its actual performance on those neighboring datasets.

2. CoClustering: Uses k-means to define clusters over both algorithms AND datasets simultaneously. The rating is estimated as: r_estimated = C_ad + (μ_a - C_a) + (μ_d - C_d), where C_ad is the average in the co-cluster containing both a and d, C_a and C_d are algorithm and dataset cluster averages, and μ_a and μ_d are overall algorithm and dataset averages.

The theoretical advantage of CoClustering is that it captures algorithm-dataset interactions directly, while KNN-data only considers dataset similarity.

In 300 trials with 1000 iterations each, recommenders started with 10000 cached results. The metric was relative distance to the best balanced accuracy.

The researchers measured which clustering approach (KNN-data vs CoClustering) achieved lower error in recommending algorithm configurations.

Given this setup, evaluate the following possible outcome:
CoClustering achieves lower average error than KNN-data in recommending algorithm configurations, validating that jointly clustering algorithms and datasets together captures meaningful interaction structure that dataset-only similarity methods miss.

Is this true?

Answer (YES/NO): NO